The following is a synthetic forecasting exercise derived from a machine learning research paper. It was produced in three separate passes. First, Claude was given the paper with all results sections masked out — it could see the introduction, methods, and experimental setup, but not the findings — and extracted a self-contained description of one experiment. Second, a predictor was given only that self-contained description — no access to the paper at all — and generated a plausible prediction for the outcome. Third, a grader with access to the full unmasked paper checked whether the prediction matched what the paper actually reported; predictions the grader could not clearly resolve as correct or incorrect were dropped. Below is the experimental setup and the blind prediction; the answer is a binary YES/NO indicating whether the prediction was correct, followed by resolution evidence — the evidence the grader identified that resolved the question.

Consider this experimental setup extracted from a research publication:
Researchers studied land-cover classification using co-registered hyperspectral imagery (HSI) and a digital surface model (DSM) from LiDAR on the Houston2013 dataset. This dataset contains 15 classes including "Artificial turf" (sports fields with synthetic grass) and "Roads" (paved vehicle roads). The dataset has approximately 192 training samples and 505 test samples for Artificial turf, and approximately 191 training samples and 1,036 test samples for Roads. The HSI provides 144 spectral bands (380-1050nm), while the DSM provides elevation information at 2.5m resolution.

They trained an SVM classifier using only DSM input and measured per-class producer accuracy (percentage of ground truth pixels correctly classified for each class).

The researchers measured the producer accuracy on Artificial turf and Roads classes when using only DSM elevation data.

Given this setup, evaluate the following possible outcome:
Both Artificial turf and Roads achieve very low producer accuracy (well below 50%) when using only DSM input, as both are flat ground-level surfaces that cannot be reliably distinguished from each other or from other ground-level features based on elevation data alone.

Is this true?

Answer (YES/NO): NO